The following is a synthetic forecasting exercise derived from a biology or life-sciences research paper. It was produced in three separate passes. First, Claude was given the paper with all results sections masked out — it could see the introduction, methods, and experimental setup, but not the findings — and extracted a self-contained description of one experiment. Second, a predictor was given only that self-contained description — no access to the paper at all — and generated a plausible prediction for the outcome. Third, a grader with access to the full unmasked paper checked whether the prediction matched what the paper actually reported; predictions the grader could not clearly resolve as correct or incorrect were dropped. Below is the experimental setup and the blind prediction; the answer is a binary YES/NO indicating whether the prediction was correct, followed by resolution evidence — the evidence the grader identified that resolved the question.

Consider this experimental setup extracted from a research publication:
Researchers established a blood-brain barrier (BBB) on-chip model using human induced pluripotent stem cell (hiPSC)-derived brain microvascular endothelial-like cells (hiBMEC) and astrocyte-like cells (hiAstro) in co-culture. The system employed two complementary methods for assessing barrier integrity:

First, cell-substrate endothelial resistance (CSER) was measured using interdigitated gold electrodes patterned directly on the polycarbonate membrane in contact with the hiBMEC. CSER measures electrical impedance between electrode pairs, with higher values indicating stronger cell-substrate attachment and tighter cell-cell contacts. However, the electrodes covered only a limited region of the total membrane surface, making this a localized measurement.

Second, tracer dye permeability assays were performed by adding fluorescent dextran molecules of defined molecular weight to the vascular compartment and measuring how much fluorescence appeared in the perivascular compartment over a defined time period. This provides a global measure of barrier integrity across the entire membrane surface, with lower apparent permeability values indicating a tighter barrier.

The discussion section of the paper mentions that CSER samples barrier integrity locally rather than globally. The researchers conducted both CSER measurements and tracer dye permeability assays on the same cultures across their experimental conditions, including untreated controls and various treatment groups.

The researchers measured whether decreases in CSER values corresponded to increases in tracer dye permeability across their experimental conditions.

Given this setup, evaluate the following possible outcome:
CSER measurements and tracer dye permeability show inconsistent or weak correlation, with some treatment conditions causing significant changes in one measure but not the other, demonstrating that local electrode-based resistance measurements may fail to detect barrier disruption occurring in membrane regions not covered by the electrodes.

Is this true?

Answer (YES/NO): YES